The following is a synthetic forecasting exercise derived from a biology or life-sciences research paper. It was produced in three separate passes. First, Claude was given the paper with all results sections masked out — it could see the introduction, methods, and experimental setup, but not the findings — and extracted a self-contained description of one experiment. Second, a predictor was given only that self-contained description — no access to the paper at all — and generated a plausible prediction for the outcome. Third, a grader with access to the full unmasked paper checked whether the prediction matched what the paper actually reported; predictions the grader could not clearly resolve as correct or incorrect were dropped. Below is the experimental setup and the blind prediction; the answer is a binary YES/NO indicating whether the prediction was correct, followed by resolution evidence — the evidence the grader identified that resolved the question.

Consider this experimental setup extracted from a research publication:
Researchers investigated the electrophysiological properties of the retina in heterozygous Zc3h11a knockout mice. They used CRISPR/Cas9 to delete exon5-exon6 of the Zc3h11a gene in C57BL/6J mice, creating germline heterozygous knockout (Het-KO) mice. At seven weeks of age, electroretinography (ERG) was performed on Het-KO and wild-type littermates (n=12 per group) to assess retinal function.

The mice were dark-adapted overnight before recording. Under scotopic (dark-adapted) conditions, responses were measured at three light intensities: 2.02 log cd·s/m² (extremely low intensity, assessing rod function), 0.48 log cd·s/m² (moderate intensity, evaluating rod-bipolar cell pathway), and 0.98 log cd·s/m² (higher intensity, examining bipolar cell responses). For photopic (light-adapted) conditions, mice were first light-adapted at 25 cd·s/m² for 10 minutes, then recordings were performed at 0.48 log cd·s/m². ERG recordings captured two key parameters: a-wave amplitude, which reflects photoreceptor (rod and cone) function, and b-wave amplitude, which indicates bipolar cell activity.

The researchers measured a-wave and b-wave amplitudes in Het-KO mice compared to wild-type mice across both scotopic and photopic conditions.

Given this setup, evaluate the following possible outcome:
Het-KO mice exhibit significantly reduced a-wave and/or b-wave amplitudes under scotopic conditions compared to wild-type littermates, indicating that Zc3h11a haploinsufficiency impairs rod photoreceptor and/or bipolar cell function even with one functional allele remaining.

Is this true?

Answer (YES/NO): YES